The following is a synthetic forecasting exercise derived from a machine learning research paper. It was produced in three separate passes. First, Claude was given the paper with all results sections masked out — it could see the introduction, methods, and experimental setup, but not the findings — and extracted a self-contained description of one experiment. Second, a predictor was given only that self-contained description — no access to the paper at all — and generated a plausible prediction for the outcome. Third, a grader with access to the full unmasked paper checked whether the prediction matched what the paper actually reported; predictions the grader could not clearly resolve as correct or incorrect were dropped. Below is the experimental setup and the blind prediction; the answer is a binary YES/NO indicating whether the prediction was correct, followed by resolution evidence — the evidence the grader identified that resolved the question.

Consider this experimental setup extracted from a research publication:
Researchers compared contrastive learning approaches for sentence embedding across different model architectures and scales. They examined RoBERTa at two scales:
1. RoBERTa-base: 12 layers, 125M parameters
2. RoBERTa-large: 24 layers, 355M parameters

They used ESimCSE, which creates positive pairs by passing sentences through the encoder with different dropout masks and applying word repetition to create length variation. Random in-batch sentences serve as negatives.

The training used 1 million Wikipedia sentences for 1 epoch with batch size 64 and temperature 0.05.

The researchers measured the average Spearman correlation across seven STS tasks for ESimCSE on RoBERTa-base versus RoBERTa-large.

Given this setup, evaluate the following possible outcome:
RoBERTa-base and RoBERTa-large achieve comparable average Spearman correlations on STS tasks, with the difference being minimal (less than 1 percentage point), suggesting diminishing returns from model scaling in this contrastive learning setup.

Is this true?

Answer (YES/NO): NO